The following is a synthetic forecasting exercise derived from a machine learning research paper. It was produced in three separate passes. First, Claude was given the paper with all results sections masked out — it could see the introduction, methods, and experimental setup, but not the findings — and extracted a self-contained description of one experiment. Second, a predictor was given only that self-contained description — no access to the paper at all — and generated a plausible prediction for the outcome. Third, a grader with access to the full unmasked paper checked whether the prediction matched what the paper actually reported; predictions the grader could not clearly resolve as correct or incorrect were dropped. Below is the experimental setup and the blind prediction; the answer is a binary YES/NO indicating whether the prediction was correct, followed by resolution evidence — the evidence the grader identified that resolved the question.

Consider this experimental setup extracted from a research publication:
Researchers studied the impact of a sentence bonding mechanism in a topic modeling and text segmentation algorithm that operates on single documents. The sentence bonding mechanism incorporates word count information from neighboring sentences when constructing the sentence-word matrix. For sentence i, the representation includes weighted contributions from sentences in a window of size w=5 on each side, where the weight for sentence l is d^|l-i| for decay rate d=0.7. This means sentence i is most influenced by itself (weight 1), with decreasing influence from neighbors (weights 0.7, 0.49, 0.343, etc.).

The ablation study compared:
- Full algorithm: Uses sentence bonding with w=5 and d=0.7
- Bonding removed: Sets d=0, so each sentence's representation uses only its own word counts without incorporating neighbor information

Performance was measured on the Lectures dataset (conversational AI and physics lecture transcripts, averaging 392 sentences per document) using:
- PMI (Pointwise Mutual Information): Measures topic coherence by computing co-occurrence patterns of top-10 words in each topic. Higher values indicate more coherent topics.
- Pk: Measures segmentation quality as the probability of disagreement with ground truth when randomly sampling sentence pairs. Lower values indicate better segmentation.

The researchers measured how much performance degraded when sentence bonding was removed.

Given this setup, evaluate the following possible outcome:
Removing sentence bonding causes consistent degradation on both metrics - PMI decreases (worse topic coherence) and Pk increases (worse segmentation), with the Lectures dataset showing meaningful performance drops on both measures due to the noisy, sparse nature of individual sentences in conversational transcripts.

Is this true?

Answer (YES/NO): YES